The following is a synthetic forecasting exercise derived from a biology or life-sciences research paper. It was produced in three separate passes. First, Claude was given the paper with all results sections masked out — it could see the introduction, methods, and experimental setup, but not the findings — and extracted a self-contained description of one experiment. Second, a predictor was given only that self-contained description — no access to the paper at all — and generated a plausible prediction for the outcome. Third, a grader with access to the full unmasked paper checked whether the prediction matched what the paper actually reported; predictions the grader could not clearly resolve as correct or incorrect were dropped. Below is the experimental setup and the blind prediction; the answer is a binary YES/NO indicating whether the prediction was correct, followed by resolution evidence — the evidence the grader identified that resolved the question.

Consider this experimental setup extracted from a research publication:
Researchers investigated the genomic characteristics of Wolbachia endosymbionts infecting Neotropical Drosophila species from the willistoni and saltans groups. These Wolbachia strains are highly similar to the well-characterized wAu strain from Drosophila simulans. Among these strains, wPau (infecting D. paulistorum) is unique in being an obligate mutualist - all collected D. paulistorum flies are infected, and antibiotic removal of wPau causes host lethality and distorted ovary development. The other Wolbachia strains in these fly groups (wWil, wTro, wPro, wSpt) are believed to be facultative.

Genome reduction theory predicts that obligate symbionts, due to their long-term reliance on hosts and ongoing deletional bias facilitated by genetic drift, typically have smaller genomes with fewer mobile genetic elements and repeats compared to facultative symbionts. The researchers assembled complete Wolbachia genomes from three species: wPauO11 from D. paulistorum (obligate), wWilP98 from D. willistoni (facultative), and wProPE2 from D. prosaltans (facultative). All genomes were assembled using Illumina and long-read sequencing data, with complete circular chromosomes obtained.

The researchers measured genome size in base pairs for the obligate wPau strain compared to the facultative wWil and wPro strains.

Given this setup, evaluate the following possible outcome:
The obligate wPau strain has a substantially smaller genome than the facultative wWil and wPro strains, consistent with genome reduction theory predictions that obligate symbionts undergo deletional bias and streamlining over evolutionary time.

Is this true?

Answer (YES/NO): NO